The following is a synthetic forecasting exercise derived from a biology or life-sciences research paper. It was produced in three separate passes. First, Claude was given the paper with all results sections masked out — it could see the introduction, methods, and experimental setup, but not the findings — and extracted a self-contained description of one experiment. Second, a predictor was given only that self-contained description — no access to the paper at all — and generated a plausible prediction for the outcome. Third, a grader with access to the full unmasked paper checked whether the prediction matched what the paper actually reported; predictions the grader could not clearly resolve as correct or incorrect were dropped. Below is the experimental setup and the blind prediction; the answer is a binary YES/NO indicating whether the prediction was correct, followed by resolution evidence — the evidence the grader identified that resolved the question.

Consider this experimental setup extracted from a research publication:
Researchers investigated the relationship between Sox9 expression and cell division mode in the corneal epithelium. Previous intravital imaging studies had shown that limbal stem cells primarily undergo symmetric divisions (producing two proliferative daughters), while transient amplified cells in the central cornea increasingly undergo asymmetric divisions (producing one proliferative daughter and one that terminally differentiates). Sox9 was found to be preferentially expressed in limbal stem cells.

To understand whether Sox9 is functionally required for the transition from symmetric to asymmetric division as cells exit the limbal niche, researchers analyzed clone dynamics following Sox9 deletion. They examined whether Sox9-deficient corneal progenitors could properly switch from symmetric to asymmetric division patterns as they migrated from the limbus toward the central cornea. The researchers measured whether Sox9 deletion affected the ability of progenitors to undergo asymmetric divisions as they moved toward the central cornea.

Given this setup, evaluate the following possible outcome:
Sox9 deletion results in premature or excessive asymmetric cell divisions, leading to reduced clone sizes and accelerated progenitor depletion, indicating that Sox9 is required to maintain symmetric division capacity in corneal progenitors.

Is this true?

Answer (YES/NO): NO